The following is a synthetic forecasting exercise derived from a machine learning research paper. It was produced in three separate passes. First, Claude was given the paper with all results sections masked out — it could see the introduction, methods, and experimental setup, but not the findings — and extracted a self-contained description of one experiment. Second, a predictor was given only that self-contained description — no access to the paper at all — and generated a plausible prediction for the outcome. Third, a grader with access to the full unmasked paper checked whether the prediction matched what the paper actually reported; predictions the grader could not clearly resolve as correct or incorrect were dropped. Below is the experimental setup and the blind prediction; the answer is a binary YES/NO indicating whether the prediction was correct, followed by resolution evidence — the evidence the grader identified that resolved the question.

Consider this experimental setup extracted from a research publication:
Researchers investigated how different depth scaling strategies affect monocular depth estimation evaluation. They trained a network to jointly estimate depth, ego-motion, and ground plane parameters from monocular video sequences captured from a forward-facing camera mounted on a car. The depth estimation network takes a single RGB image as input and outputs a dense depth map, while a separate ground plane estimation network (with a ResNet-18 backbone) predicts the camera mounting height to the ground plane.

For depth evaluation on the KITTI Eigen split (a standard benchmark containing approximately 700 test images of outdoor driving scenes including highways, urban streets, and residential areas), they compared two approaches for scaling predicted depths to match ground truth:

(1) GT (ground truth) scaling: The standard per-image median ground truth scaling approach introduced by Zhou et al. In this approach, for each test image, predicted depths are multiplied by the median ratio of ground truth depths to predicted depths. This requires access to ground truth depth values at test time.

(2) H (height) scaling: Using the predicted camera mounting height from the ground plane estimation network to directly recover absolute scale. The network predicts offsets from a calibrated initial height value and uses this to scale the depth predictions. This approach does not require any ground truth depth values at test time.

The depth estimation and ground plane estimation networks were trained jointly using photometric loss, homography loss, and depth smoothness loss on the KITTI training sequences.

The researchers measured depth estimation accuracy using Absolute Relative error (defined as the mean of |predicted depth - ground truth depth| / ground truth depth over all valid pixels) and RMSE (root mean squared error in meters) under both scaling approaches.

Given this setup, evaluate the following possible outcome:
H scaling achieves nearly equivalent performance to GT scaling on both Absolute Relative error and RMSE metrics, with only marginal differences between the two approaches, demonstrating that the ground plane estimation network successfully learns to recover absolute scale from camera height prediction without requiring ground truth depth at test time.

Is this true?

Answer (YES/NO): NO